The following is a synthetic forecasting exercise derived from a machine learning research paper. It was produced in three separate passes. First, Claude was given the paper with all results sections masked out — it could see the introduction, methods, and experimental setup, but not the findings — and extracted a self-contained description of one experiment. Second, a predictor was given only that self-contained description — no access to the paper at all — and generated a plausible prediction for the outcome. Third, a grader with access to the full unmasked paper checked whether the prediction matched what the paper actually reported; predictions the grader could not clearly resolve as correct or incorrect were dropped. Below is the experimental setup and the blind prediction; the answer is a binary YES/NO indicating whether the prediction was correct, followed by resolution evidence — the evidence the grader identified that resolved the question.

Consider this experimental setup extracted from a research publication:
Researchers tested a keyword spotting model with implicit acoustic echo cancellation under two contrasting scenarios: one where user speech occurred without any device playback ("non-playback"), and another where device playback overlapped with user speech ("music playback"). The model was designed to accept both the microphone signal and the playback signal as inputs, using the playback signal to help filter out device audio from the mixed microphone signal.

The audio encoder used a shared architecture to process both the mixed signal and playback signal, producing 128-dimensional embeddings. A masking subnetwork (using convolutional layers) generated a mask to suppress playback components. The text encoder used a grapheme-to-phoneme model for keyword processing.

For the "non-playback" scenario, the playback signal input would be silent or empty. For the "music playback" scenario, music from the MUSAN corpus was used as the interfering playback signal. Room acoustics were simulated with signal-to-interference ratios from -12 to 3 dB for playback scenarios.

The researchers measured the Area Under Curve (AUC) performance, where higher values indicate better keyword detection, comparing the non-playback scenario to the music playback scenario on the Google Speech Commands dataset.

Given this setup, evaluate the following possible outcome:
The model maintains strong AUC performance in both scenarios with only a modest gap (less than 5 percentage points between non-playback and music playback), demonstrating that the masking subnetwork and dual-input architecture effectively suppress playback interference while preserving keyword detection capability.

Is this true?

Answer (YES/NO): YES